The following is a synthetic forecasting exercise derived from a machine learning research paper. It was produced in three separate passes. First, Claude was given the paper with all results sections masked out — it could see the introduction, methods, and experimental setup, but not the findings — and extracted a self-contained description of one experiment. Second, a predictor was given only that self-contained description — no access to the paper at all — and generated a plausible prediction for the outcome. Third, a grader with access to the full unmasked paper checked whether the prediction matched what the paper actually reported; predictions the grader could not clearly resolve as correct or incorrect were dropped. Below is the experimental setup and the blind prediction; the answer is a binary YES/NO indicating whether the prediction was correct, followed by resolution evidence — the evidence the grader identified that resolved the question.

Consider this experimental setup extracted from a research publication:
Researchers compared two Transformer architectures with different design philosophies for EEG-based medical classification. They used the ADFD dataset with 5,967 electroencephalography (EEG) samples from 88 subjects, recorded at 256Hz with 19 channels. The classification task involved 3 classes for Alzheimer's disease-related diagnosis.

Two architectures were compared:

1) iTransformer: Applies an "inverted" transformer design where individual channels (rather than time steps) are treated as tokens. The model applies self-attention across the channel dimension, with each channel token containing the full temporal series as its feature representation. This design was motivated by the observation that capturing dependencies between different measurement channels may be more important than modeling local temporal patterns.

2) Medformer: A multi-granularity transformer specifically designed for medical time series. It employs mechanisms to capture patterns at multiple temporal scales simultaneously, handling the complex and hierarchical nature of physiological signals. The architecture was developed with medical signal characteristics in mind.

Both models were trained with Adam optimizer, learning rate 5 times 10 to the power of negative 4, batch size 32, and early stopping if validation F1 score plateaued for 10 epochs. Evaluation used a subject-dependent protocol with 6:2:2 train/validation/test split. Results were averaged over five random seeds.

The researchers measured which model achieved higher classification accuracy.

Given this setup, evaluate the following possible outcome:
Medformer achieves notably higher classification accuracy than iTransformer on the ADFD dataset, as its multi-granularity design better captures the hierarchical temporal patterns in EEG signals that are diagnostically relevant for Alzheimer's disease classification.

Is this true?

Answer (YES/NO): YES